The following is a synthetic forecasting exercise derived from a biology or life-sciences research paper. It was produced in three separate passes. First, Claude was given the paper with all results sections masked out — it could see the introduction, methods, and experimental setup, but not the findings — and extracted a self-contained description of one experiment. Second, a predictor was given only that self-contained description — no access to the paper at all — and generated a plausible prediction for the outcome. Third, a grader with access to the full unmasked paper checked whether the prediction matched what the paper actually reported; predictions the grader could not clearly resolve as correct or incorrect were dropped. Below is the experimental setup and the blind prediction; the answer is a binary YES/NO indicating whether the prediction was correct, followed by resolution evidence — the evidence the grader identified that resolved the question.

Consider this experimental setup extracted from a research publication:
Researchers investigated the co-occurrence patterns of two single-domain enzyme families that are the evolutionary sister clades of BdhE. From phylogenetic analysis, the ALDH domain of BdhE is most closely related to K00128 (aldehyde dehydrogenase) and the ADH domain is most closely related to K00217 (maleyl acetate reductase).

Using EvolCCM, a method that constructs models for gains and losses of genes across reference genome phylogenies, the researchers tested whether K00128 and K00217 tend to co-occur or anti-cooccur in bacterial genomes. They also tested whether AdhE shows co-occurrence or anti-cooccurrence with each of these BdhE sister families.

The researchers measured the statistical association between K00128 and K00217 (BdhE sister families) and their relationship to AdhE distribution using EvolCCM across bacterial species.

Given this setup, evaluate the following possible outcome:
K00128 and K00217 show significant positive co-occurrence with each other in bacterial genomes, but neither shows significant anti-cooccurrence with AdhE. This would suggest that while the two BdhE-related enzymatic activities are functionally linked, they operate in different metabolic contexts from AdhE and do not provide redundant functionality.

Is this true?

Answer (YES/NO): NO